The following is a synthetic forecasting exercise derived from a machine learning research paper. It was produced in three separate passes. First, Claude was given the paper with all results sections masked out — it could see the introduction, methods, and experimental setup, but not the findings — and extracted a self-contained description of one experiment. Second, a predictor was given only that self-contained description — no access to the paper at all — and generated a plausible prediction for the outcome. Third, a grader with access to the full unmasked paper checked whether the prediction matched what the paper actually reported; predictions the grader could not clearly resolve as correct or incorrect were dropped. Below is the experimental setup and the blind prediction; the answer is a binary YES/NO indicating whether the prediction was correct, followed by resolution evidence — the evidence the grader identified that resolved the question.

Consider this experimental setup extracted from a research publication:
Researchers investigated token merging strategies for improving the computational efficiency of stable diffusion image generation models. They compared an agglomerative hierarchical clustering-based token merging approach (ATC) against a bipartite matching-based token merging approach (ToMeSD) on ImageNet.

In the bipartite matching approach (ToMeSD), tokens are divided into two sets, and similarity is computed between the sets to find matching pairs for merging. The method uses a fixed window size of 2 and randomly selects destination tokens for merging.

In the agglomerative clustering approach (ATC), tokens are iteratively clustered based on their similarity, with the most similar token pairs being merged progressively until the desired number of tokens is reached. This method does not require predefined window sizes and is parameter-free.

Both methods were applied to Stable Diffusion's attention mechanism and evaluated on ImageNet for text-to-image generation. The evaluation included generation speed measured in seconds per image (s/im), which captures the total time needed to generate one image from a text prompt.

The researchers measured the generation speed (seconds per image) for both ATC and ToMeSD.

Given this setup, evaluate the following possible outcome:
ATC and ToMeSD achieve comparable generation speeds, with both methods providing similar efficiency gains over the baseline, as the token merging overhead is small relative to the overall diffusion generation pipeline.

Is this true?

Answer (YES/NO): NO